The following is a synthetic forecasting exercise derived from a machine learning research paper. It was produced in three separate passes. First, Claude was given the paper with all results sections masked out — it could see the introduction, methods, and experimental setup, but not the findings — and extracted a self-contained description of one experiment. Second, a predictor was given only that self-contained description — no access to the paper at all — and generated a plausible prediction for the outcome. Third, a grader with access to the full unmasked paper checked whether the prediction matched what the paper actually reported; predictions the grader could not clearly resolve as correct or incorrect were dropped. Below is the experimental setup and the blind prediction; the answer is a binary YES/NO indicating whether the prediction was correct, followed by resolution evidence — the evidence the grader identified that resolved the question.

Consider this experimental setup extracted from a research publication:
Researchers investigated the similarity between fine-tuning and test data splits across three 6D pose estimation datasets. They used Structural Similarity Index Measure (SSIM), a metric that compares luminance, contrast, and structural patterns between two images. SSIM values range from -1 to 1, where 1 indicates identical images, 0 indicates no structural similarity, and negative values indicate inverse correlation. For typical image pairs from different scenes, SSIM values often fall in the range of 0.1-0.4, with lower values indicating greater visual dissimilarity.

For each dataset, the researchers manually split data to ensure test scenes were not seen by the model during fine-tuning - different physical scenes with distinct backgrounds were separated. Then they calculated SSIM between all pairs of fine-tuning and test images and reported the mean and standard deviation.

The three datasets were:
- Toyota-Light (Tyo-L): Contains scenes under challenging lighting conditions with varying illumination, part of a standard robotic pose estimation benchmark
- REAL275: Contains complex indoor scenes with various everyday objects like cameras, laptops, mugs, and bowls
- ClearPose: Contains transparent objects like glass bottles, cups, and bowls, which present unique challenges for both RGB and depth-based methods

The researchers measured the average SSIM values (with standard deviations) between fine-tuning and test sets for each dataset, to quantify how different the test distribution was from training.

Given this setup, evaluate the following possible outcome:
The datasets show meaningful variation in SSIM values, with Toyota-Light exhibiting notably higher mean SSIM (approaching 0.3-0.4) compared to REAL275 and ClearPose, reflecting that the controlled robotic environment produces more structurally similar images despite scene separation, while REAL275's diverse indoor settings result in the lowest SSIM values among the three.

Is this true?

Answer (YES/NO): NO